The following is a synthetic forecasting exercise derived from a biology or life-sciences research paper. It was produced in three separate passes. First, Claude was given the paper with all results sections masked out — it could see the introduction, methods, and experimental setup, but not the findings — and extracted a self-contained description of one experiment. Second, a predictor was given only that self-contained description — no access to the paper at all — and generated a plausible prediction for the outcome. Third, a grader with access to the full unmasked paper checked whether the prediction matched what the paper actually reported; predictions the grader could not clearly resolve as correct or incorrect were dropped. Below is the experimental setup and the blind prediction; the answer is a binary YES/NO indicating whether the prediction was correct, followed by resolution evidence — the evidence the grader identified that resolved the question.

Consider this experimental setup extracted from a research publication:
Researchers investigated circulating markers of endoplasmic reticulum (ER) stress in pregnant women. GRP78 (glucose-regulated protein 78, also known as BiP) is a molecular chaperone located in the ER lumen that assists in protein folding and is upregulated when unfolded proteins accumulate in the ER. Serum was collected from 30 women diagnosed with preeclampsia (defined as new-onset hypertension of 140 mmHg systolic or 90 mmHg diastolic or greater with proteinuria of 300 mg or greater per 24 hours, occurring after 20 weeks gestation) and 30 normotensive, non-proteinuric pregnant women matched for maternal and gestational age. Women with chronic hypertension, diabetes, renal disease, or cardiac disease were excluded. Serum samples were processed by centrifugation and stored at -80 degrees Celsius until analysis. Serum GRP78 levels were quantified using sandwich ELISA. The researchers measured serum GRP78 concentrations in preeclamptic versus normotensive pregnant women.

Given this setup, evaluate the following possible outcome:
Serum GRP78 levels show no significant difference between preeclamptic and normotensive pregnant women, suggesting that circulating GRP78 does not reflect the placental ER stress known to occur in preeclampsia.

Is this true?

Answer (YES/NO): NO